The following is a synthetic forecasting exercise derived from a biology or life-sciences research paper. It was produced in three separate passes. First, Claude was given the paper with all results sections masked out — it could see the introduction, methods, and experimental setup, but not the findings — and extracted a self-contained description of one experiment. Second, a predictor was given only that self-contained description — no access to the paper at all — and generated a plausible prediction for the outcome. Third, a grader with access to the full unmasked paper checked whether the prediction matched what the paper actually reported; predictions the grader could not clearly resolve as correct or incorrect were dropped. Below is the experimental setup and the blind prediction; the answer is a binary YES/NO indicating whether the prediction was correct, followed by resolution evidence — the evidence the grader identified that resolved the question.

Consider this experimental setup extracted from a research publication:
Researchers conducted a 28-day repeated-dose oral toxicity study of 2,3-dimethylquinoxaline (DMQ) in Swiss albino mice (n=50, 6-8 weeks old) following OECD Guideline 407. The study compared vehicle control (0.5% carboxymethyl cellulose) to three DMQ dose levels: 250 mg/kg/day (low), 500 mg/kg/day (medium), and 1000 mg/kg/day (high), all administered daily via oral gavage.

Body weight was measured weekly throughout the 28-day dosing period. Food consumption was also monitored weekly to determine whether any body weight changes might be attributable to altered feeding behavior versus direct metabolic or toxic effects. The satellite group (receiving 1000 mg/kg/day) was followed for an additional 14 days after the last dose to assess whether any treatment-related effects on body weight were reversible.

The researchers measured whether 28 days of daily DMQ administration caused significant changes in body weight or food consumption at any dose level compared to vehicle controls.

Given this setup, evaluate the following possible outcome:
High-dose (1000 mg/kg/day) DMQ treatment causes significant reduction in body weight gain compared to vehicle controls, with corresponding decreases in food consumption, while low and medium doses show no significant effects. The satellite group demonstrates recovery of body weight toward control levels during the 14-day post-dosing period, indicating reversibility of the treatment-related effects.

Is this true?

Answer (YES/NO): NO